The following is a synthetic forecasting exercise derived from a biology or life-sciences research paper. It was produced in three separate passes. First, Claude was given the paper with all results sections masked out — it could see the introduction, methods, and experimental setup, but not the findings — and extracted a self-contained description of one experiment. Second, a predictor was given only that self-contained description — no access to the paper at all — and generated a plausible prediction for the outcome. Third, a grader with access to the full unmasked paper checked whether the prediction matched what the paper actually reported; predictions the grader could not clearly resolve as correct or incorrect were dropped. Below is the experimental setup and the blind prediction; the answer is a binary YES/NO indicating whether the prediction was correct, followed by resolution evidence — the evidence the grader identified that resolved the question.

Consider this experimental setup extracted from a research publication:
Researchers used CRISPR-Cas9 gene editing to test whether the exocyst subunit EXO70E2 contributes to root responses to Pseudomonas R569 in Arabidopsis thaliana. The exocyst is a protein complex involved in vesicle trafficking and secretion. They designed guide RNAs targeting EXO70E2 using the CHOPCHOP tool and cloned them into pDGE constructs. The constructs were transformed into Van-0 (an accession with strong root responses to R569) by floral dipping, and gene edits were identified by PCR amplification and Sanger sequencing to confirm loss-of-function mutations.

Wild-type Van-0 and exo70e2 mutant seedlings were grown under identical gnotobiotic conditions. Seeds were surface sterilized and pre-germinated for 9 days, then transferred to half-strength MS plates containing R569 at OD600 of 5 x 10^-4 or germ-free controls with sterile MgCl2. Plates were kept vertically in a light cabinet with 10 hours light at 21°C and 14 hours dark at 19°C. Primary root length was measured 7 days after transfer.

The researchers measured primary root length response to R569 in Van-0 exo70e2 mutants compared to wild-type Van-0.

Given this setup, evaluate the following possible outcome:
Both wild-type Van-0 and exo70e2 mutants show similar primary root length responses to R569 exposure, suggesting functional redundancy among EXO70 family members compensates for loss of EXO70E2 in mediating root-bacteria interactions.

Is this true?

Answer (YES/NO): NO